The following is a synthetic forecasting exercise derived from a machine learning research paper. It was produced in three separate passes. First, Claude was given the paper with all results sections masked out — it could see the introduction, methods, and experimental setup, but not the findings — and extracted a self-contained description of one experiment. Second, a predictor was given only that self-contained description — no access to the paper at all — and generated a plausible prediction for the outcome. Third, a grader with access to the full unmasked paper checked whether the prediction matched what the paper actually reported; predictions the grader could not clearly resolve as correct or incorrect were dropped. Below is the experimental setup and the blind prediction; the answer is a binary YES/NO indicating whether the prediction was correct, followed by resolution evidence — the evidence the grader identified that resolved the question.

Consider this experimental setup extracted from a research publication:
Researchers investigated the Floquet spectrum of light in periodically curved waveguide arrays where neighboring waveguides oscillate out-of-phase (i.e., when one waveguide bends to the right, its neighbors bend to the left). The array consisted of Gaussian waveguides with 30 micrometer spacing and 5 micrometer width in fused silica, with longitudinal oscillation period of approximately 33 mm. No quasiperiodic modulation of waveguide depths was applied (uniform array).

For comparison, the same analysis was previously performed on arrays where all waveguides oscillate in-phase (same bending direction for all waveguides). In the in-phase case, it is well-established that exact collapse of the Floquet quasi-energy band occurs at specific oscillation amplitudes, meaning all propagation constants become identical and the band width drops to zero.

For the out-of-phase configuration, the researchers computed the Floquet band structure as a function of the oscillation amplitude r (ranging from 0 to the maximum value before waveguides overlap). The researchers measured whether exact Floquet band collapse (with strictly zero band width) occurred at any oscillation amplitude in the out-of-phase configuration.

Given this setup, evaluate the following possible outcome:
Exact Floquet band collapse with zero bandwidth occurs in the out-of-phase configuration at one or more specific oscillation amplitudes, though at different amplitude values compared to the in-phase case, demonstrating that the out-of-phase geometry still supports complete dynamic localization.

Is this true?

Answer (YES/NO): NO